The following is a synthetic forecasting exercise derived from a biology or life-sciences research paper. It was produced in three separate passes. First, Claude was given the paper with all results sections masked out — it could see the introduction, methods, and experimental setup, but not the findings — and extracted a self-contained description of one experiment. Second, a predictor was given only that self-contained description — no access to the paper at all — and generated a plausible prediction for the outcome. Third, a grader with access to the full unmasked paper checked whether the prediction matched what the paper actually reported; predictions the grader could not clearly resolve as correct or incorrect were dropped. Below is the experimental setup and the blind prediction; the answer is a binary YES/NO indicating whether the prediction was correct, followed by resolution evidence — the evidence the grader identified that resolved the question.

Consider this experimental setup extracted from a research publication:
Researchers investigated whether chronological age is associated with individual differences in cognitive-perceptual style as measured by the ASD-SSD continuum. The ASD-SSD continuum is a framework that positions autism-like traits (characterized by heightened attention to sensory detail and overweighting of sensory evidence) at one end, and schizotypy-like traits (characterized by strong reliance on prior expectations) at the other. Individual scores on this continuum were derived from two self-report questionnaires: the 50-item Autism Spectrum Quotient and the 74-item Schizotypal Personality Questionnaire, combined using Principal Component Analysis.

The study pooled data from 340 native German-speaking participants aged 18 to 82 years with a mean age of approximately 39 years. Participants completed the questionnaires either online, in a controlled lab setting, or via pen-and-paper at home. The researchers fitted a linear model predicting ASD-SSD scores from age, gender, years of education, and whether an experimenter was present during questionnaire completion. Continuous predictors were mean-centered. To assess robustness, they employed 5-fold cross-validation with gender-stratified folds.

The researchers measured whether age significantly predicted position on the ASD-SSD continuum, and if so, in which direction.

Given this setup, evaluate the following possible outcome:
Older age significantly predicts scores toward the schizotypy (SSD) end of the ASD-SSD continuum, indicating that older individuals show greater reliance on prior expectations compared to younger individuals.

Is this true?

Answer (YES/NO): NO